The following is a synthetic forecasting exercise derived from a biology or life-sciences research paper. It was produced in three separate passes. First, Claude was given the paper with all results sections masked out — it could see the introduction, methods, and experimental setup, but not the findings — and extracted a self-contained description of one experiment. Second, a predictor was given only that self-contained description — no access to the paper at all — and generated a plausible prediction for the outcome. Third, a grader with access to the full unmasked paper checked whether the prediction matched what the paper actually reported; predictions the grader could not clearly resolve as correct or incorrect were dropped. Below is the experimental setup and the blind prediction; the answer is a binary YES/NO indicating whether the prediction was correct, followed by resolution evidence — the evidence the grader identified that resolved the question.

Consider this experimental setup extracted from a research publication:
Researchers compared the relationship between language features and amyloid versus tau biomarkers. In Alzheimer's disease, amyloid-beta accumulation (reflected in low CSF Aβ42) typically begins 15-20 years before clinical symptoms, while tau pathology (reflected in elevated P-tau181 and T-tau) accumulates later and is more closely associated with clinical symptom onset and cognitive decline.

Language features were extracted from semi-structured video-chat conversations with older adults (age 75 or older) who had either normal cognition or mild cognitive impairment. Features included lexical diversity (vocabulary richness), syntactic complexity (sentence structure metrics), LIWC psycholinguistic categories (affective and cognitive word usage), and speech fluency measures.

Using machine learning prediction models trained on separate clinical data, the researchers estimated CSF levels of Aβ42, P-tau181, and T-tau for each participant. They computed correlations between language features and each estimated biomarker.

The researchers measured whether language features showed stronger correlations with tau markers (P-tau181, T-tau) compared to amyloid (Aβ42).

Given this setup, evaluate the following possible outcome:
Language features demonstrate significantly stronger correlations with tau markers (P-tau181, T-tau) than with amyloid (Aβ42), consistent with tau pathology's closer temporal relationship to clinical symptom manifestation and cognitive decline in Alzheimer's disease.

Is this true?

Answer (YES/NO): NO